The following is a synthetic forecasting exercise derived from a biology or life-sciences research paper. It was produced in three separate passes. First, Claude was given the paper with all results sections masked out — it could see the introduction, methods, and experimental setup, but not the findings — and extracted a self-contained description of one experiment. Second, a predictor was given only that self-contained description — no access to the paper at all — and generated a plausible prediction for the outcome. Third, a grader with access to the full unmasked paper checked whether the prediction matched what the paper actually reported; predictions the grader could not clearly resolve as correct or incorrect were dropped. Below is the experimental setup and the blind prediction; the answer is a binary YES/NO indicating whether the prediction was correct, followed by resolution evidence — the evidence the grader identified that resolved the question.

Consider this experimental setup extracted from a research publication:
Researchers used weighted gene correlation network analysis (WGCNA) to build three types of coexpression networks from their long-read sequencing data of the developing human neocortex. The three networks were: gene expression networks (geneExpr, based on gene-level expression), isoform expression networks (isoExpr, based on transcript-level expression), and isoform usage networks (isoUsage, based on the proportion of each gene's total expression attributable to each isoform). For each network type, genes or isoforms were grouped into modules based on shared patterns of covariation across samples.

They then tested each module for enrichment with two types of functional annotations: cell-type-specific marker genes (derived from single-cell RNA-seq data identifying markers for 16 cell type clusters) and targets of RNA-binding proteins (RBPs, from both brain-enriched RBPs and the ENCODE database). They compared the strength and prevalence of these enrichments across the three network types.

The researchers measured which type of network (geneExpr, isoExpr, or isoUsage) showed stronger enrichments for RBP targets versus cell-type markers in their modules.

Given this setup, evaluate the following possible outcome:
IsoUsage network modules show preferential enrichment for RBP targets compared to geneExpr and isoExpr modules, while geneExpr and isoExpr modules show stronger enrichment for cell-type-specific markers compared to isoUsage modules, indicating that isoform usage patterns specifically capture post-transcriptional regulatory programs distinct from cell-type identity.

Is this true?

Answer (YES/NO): YES